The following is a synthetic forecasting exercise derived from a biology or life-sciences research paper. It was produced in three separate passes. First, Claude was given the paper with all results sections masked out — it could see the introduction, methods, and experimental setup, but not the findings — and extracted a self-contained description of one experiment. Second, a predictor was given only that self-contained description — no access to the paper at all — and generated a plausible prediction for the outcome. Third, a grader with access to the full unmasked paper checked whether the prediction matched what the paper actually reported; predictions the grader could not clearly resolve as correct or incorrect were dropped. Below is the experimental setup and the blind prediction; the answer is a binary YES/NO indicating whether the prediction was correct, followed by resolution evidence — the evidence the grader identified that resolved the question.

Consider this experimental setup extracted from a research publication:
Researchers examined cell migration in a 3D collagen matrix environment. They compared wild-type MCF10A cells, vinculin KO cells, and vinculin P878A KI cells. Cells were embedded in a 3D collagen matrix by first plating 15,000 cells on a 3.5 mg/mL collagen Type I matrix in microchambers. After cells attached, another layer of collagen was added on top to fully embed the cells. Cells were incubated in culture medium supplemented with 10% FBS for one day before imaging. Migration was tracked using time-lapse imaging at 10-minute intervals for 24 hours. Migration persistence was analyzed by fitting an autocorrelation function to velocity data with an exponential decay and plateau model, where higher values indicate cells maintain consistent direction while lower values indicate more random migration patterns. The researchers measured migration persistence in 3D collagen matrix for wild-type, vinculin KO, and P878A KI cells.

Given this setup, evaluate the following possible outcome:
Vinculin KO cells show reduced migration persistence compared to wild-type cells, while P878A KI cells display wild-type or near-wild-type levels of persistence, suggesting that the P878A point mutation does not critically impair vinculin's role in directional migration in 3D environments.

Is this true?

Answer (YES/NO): NO